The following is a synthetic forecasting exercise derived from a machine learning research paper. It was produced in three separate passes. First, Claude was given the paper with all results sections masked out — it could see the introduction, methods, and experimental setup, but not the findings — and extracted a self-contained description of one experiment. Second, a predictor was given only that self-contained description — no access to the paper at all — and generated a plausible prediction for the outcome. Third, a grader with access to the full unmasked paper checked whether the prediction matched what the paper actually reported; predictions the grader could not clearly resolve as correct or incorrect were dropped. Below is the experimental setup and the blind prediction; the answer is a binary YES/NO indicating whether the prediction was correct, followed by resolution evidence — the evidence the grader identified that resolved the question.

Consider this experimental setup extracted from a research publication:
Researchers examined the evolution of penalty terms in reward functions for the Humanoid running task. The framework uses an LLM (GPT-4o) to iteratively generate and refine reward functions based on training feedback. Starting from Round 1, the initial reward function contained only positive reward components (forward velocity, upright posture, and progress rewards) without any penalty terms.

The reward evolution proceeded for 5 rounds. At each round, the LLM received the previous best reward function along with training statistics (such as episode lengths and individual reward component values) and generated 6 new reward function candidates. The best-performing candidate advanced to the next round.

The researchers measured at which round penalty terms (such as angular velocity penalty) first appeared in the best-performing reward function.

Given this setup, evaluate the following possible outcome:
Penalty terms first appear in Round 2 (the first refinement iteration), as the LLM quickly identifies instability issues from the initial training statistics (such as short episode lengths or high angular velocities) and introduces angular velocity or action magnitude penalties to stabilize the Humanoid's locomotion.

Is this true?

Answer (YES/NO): YES